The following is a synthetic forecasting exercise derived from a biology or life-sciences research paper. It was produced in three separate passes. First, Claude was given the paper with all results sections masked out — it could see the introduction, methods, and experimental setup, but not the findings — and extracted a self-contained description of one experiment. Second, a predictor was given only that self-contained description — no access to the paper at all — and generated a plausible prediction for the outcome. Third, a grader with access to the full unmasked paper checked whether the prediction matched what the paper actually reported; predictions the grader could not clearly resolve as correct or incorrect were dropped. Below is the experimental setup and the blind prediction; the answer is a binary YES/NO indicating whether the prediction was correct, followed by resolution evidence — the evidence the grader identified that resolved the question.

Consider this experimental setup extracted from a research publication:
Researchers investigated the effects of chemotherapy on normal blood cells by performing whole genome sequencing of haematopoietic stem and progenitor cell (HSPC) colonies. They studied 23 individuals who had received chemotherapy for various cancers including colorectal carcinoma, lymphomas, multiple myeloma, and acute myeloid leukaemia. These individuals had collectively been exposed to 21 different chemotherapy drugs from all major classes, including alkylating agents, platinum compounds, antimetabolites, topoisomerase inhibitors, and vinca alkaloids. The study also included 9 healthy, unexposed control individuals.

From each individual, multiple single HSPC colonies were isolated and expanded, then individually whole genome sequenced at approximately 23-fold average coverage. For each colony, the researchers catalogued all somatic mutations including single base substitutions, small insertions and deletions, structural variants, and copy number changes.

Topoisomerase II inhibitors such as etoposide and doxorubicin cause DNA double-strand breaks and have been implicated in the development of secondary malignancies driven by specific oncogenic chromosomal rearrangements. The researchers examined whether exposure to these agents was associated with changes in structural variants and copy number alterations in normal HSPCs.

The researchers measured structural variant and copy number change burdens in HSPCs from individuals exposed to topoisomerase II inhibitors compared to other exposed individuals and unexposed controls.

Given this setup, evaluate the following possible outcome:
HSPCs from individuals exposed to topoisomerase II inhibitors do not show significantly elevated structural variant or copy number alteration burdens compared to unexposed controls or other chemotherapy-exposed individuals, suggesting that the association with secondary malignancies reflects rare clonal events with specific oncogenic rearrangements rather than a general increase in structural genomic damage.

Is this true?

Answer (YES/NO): YES